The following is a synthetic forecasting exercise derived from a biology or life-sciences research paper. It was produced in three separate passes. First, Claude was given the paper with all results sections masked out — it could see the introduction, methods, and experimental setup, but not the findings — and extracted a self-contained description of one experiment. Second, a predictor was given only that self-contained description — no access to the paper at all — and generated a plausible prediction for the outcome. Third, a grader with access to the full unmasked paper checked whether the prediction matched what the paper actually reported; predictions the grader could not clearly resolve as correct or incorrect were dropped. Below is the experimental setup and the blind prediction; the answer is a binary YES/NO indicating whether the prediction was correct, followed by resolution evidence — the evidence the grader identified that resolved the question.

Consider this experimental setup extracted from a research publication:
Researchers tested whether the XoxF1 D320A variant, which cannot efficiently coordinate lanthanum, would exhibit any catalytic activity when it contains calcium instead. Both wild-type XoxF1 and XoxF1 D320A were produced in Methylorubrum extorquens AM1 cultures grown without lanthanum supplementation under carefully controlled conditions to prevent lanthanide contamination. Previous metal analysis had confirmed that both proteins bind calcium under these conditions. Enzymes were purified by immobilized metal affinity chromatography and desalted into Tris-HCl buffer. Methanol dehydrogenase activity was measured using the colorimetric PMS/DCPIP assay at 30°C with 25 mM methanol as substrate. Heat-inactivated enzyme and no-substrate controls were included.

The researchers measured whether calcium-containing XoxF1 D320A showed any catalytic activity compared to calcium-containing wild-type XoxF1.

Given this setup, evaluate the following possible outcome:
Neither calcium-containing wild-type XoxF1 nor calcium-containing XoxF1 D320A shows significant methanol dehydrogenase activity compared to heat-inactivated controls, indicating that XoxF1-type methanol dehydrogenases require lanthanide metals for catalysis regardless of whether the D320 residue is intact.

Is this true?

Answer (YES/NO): NO